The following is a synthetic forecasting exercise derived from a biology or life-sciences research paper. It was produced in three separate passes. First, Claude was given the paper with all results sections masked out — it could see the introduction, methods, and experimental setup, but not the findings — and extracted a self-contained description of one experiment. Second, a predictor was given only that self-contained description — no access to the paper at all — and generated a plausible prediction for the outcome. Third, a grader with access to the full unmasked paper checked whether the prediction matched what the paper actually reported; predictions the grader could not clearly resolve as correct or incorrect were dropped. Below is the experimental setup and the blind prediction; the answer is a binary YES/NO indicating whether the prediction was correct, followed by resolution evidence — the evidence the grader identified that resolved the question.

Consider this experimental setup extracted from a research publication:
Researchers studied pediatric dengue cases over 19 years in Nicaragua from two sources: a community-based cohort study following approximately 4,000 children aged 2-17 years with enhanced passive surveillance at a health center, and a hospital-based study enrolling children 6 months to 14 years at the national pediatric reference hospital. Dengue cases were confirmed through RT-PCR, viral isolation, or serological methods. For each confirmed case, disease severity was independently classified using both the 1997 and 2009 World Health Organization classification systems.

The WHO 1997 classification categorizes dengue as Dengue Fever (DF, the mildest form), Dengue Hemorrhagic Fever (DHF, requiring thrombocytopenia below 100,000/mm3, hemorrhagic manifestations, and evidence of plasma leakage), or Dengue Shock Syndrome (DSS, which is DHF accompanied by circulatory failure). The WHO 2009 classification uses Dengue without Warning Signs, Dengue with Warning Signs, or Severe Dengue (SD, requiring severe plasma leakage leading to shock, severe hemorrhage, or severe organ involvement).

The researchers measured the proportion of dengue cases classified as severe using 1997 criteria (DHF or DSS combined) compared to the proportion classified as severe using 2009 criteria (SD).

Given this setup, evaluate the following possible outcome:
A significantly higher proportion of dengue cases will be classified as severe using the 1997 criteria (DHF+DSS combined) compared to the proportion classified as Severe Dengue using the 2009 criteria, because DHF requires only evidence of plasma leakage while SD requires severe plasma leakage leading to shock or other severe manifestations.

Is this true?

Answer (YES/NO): NO